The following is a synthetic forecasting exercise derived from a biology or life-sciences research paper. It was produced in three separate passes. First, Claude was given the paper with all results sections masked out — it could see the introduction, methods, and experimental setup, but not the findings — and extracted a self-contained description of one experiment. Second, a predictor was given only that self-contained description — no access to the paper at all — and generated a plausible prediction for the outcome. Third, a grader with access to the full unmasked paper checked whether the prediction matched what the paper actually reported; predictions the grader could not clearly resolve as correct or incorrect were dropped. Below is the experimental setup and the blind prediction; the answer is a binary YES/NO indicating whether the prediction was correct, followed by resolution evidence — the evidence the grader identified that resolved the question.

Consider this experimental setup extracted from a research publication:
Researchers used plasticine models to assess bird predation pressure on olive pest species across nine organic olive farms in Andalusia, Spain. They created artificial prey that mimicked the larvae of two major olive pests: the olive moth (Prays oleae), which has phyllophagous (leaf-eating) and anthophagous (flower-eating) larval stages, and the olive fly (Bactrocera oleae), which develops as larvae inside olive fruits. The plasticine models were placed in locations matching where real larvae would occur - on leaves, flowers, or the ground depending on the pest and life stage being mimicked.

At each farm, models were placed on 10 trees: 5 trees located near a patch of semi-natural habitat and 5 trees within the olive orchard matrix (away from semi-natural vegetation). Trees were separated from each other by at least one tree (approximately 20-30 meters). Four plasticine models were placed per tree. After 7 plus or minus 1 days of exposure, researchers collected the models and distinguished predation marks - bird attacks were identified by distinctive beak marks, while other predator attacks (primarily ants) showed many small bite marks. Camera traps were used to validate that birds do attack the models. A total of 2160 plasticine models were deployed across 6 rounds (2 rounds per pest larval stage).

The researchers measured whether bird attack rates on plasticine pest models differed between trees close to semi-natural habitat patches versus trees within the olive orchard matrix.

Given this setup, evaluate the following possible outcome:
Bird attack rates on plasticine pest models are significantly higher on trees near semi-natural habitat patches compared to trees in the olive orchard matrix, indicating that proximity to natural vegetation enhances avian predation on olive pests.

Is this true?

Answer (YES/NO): NO